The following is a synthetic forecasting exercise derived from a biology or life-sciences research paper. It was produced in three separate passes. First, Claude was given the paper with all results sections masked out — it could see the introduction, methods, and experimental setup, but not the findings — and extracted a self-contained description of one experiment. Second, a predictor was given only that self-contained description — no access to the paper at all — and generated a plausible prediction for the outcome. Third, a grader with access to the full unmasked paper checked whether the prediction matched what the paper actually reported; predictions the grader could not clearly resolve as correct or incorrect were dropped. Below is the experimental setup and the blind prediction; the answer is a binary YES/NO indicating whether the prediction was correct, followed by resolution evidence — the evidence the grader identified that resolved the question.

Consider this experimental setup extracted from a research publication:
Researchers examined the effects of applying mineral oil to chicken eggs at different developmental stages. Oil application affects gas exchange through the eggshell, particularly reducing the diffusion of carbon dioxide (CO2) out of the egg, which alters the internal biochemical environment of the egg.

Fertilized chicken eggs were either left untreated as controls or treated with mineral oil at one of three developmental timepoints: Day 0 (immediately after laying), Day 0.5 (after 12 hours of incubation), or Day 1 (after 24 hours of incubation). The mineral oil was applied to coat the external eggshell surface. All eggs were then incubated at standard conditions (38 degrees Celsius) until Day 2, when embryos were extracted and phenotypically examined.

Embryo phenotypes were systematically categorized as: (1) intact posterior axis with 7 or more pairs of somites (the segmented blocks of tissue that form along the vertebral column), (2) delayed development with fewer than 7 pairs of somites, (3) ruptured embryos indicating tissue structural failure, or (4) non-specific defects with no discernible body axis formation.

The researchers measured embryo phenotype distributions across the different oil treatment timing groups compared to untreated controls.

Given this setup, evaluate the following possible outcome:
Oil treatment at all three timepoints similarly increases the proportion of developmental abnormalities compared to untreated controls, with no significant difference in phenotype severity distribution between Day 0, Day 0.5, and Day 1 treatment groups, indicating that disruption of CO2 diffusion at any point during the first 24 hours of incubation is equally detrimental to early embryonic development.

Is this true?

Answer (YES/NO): NO